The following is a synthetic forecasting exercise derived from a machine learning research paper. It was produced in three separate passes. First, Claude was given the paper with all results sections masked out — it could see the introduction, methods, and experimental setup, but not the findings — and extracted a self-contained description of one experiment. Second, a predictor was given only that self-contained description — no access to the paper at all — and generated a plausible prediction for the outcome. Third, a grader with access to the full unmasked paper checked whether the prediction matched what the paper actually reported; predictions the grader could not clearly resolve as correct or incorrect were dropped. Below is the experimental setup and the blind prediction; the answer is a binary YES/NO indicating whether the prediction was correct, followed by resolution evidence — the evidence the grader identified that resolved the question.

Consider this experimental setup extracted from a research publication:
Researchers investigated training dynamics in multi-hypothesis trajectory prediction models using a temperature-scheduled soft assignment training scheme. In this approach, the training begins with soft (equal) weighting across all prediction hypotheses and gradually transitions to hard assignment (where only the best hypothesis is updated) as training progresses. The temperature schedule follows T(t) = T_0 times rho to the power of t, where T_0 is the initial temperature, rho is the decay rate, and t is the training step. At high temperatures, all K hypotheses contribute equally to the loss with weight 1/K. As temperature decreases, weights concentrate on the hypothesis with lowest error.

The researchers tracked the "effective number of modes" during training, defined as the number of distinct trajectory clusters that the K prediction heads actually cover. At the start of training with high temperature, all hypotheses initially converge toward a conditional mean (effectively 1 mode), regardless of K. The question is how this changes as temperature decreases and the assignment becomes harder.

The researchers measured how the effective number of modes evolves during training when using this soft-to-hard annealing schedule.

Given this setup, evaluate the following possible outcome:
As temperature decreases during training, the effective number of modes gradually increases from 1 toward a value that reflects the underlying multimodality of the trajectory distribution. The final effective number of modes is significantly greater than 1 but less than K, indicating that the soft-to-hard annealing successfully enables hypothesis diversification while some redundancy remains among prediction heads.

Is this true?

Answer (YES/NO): NO